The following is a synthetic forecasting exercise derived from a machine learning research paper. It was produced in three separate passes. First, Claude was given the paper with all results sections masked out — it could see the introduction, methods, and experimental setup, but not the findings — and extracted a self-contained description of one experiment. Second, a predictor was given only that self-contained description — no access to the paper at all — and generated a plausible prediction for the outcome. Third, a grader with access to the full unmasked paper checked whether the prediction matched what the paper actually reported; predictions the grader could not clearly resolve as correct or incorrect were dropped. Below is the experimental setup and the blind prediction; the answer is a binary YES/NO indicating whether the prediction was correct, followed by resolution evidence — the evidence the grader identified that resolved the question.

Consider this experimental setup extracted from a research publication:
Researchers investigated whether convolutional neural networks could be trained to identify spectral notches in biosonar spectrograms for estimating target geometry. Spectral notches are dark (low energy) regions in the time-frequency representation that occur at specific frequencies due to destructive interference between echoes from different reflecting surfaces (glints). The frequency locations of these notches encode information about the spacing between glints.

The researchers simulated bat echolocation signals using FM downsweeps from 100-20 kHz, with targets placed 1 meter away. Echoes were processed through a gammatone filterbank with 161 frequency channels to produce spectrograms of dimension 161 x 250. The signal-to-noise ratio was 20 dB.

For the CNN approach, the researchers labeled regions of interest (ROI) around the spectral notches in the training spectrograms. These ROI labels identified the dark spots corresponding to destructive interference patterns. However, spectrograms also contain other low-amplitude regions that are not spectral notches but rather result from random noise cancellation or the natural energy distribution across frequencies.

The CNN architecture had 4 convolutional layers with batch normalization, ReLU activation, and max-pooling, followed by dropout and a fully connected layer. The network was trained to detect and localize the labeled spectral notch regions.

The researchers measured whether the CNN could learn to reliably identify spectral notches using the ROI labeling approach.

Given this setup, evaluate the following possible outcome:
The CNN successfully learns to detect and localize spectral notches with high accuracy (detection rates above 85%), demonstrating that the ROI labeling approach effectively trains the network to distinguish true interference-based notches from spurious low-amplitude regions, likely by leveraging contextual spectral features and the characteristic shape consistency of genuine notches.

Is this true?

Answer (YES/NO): NO